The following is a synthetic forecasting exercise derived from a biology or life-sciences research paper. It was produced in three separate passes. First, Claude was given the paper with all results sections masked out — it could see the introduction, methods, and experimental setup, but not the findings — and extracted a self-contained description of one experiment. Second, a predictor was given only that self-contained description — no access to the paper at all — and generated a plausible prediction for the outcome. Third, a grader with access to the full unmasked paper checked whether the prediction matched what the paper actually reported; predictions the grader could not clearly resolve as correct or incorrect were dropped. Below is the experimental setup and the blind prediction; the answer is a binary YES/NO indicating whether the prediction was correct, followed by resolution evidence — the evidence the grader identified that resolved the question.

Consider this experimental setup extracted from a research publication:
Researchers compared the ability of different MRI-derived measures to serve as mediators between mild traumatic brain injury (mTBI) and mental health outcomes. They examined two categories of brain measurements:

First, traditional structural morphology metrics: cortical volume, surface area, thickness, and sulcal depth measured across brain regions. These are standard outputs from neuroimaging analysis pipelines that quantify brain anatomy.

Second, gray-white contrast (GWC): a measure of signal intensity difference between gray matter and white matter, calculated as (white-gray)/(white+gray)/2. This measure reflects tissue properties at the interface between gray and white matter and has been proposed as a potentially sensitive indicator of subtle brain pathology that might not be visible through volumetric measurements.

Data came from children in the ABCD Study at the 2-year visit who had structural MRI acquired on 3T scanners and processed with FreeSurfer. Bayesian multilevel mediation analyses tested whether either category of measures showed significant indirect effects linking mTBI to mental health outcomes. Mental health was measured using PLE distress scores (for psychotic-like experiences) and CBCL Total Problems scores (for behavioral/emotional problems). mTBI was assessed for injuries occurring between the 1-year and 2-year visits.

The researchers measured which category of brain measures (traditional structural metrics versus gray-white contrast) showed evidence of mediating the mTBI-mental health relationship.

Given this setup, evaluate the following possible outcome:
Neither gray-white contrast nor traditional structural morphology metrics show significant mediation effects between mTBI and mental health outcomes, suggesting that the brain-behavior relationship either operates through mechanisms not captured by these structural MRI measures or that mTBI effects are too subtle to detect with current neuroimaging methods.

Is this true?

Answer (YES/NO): YES